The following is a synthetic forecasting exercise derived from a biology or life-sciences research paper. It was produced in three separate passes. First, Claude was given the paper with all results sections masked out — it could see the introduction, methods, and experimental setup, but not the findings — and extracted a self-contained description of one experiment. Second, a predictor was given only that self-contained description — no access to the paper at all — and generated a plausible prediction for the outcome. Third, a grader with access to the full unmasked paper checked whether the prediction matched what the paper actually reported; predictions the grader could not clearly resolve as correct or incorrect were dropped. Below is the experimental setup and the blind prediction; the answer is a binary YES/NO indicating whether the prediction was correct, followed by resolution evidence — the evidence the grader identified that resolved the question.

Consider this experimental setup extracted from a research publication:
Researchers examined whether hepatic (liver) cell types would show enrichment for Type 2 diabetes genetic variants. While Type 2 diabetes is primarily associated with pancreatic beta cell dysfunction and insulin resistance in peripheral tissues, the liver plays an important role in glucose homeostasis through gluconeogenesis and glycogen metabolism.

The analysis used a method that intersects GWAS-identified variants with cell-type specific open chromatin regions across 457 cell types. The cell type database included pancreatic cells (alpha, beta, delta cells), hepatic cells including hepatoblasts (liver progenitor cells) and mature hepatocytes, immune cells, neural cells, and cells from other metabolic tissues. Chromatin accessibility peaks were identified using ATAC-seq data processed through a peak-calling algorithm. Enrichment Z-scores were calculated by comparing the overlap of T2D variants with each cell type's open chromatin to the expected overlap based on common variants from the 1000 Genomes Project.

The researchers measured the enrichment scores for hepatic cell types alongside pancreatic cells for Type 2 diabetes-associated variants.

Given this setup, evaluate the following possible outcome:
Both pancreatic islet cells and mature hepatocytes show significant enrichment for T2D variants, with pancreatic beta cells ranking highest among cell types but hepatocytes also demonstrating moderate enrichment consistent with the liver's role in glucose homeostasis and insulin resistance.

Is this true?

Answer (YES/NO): NO